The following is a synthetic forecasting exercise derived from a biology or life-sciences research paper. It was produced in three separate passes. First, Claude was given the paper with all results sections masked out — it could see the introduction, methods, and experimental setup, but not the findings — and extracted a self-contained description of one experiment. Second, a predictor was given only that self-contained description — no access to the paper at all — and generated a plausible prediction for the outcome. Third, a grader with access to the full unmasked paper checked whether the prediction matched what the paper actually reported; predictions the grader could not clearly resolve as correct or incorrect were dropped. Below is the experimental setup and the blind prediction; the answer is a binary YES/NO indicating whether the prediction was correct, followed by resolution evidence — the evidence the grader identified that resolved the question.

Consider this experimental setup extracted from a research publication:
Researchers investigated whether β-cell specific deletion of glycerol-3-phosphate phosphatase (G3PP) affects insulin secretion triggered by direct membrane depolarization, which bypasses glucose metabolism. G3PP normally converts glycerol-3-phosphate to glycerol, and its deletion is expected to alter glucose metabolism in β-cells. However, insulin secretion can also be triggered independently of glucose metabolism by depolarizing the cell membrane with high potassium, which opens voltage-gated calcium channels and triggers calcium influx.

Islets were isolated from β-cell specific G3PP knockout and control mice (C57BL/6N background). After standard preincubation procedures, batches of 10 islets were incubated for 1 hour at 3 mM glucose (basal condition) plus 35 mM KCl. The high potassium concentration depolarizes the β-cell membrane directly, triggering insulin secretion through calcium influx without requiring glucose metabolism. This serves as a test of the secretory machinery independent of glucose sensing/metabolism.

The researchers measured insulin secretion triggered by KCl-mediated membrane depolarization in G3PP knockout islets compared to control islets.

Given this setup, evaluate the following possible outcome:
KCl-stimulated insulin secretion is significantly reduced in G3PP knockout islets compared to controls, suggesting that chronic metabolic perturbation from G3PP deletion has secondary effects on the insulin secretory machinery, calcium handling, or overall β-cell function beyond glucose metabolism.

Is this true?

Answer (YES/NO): NO